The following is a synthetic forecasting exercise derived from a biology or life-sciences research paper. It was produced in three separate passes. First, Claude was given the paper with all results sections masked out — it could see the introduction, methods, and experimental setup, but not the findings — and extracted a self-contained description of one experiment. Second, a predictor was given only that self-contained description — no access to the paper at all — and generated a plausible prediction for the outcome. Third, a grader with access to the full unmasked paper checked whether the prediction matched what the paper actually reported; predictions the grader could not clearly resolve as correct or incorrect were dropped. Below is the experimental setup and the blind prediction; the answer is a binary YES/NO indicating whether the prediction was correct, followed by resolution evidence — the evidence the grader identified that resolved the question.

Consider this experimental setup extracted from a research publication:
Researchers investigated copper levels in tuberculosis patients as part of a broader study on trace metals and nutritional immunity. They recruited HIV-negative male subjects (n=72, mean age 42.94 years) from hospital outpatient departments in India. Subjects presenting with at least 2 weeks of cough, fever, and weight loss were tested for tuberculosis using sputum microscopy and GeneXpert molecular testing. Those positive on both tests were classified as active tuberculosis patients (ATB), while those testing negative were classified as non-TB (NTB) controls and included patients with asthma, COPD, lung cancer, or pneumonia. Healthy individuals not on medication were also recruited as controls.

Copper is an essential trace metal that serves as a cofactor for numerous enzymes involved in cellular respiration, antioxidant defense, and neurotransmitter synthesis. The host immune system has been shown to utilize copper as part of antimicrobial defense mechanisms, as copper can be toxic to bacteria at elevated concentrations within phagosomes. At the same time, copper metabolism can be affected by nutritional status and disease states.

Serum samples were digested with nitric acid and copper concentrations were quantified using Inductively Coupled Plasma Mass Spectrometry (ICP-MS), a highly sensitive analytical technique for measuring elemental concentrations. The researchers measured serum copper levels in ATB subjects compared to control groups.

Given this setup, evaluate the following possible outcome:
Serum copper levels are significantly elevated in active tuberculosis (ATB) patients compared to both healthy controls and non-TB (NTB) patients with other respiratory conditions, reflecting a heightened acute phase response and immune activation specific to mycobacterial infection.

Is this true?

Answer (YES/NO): NO